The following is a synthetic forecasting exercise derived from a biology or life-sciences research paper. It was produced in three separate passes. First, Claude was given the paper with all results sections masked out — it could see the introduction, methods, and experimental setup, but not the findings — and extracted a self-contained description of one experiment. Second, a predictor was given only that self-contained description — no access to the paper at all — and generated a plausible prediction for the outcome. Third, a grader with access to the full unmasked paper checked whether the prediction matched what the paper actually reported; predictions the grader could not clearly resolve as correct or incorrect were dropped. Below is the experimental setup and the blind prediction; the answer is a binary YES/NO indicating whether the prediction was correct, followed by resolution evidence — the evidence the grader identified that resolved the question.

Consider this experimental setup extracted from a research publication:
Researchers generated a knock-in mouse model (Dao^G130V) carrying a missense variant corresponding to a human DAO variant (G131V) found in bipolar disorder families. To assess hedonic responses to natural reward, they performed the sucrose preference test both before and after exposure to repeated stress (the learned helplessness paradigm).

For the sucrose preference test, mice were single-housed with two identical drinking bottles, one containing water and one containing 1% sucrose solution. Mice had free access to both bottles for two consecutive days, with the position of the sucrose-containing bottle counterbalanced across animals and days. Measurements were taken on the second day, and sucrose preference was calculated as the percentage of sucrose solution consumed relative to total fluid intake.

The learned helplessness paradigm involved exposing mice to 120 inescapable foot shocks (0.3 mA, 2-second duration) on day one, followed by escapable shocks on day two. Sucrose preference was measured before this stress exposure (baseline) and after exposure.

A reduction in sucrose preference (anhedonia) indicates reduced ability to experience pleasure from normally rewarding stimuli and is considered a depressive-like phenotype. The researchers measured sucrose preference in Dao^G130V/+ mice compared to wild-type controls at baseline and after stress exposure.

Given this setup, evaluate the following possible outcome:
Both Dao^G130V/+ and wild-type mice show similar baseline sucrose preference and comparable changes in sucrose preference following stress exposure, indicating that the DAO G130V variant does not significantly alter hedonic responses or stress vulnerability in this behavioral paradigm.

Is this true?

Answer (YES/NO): YES